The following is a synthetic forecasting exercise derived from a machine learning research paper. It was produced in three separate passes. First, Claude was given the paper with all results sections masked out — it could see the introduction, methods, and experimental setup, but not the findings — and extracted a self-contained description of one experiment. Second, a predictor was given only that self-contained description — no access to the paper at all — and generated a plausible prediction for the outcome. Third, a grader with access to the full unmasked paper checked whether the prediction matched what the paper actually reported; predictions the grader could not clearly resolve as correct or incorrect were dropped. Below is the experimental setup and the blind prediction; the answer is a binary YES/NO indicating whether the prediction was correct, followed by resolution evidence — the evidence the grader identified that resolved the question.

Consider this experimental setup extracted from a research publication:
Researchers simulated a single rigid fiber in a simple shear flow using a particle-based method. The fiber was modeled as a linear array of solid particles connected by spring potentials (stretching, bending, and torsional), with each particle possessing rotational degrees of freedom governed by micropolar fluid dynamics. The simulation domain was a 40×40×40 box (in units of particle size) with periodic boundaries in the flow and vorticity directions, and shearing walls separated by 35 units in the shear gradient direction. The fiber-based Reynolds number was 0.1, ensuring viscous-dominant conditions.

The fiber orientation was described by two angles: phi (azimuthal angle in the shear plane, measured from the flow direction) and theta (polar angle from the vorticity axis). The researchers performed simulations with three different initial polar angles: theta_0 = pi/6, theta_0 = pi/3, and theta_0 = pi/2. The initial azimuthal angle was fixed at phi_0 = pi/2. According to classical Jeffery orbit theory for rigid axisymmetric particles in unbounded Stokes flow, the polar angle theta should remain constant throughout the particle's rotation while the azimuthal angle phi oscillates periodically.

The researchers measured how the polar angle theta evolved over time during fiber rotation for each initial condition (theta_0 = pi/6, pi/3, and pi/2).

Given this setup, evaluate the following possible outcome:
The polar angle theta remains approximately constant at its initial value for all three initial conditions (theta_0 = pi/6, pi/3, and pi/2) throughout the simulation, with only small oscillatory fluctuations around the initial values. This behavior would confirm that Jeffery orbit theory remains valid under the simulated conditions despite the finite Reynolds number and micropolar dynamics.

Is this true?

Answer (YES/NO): YES